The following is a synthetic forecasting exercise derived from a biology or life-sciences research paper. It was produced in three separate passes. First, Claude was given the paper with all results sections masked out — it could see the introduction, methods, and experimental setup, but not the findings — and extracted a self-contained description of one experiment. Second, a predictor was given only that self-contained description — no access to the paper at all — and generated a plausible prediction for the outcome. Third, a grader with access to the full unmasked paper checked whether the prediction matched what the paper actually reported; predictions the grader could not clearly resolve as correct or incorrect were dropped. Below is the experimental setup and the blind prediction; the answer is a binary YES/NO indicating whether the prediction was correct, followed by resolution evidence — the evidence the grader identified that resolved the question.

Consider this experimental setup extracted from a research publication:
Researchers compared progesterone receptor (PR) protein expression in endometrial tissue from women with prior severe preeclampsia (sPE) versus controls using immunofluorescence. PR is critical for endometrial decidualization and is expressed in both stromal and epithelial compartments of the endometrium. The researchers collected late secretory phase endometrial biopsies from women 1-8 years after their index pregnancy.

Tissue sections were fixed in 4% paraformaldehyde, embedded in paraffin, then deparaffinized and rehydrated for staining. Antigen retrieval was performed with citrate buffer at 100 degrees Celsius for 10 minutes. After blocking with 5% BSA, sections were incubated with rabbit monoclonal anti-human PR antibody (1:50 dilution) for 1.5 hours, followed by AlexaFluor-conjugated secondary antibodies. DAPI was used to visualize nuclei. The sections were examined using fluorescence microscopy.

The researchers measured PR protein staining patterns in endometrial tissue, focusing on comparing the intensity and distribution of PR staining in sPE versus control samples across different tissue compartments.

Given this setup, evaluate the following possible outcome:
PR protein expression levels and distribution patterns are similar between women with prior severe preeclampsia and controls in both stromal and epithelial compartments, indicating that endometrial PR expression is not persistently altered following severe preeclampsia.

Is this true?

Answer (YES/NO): NO